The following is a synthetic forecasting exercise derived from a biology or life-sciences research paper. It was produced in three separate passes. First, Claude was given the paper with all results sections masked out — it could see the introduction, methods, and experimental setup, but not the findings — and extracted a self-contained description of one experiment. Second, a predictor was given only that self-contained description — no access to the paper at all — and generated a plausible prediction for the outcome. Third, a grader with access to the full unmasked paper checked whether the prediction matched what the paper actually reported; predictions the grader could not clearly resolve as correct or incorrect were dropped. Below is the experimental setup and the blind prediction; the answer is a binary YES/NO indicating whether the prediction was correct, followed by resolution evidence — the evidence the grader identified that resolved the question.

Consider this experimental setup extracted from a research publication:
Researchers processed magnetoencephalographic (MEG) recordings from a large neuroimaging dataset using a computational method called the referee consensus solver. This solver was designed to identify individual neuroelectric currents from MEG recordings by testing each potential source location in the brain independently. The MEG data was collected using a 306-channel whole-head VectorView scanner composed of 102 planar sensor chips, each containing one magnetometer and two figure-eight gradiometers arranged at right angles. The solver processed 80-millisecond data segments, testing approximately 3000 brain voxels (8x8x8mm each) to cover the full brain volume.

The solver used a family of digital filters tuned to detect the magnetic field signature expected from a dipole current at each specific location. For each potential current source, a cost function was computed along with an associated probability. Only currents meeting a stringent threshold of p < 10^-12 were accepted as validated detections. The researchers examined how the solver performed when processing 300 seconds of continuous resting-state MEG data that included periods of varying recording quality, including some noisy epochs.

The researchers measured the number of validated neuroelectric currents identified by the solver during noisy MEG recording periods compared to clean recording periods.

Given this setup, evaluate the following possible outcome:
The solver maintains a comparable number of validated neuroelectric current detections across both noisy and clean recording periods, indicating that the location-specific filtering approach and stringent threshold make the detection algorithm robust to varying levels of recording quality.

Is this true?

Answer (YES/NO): NO